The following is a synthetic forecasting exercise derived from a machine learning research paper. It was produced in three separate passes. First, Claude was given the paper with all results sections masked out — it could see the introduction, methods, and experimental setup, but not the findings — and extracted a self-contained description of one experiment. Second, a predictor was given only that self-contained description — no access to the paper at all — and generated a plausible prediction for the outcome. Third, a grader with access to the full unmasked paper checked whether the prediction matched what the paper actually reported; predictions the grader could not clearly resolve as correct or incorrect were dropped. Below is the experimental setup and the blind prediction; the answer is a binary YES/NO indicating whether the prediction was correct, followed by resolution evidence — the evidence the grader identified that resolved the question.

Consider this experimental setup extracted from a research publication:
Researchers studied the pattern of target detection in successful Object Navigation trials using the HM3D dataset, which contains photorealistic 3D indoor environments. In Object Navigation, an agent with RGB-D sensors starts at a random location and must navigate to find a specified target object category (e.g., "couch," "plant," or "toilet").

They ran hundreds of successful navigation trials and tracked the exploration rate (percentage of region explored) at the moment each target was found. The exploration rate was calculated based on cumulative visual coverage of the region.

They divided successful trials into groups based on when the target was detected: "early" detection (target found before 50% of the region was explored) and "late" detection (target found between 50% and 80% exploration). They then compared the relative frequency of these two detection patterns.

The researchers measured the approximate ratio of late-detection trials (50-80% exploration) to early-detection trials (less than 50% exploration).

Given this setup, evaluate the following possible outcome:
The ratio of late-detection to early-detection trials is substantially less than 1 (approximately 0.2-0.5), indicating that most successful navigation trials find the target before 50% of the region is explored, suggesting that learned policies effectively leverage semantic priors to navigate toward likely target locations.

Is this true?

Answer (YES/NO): NO